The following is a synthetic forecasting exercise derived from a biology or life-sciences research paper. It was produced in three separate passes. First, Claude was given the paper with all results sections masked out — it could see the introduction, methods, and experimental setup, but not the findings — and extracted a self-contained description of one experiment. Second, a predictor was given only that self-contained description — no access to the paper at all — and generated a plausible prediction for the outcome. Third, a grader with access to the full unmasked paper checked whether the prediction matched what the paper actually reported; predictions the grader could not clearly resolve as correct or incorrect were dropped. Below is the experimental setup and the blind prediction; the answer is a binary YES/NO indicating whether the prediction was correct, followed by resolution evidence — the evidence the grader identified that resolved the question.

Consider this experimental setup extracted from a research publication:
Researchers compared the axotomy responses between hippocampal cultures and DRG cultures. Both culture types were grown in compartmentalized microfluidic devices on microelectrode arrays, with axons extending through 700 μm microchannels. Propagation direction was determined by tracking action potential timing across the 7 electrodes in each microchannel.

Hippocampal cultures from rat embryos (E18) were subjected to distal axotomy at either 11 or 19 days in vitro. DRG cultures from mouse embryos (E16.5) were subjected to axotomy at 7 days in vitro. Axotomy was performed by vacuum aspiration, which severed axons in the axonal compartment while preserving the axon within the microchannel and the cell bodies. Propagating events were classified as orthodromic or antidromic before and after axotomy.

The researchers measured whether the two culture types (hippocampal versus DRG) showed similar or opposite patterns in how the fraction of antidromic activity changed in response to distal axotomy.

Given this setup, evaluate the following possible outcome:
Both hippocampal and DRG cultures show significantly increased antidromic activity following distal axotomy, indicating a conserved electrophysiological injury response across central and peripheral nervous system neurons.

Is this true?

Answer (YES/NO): NO